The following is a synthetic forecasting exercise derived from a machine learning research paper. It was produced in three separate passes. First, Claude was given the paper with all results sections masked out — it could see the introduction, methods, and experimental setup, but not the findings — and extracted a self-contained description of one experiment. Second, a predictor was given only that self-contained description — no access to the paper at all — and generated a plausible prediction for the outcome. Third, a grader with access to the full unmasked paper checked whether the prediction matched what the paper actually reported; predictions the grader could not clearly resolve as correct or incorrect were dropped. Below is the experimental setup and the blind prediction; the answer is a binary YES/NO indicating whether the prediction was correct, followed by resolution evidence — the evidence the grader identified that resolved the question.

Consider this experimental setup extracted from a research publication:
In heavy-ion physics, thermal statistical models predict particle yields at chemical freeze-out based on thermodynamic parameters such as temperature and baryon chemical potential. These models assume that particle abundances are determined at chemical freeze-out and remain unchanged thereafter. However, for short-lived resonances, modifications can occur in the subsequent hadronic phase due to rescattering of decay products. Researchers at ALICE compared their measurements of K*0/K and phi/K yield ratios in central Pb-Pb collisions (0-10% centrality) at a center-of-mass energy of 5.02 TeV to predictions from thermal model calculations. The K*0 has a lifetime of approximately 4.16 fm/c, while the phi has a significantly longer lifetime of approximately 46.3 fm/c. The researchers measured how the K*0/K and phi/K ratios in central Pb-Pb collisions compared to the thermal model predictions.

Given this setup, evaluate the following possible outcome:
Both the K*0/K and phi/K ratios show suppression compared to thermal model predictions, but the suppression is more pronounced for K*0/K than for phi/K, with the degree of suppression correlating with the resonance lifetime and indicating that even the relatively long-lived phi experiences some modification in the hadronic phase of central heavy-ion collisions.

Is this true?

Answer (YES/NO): NO